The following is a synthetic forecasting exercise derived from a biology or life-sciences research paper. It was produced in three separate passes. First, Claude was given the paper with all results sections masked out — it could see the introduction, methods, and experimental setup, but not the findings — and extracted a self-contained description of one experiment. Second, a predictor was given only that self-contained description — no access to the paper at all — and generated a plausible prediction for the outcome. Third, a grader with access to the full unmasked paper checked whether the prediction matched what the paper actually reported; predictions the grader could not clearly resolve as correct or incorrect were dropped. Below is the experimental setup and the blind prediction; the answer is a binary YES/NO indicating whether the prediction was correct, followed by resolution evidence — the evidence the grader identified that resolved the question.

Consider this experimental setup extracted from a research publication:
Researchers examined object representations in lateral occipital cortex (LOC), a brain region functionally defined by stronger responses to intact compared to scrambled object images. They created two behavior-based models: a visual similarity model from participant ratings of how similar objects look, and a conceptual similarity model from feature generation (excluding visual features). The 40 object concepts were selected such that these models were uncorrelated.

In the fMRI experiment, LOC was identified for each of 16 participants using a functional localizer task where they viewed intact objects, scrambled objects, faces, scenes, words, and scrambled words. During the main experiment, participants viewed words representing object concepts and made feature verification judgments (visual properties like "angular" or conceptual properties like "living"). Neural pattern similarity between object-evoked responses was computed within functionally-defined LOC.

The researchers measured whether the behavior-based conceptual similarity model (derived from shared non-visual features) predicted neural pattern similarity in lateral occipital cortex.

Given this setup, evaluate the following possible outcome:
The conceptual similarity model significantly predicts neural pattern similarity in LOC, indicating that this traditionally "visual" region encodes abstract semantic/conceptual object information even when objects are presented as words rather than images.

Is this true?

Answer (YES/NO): NO